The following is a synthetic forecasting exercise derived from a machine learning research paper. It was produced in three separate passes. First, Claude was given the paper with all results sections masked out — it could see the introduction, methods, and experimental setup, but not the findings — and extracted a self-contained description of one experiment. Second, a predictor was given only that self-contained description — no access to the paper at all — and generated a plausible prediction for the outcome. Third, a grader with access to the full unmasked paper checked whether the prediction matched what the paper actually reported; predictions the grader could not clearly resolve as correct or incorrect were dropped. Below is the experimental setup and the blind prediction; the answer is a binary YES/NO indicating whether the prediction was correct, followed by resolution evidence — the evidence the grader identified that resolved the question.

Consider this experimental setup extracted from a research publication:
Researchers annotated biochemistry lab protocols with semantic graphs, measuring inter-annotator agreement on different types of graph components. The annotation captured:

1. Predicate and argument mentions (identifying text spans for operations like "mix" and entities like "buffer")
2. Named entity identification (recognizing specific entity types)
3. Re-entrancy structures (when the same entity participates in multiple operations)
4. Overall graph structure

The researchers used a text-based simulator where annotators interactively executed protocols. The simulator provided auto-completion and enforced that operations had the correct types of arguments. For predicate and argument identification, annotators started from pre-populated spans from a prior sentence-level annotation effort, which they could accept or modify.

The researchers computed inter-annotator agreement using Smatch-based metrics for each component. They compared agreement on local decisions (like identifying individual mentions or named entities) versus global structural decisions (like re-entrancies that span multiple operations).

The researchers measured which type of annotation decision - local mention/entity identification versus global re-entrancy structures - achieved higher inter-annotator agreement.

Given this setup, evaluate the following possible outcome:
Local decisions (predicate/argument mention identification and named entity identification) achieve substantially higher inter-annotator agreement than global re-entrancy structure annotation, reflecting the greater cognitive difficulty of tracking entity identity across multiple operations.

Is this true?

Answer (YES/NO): YES